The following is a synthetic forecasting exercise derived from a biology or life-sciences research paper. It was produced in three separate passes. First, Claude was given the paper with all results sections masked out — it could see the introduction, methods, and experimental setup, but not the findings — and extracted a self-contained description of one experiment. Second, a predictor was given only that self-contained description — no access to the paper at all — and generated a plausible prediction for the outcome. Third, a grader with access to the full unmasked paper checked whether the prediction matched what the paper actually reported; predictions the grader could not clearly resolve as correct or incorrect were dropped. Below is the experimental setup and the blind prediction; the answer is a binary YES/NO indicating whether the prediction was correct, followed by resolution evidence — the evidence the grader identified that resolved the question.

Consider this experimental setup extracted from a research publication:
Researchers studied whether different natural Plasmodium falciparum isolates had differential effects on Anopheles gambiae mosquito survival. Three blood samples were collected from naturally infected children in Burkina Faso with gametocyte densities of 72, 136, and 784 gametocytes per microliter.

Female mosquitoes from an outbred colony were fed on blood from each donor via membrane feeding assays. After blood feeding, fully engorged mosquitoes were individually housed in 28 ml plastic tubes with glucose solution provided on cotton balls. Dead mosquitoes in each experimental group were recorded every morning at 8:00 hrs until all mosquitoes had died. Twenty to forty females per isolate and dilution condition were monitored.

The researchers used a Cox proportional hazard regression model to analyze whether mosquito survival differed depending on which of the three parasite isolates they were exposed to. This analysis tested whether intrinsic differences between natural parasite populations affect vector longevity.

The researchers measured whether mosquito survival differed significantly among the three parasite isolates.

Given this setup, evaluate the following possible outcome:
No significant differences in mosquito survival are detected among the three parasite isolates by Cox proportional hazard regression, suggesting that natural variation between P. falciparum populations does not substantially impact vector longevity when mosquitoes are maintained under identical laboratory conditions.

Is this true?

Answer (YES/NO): NO